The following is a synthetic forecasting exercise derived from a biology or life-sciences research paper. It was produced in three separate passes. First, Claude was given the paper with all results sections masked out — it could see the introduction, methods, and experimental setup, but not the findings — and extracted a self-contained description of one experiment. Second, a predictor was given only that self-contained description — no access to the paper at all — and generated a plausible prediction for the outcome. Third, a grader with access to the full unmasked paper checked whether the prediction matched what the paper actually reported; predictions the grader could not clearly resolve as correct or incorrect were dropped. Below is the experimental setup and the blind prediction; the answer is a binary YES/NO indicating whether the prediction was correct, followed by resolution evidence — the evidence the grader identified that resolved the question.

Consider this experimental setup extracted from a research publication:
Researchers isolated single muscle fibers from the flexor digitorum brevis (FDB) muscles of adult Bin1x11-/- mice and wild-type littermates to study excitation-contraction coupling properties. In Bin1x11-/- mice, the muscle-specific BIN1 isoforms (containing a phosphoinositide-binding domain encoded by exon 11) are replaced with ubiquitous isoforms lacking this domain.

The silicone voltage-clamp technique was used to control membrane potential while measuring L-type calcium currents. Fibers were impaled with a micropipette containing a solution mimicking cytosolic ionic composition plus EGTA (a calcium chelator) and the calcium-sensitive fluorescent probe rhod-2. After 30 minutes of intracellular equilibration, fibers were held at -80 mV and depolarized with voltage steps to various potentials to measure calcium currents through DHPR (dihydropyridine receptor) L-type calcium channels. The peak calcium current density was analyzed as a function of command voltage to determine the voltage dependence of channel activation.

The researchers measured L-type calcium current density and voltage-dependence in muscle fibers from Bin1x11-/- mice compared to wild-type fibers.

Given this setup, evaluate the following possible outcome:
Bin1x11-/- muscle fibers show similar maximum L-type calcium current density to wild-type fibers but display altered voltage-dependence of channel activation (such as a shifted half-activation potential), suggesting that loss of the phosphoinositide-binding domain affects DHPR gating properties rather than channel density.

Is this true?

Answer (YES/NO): NO